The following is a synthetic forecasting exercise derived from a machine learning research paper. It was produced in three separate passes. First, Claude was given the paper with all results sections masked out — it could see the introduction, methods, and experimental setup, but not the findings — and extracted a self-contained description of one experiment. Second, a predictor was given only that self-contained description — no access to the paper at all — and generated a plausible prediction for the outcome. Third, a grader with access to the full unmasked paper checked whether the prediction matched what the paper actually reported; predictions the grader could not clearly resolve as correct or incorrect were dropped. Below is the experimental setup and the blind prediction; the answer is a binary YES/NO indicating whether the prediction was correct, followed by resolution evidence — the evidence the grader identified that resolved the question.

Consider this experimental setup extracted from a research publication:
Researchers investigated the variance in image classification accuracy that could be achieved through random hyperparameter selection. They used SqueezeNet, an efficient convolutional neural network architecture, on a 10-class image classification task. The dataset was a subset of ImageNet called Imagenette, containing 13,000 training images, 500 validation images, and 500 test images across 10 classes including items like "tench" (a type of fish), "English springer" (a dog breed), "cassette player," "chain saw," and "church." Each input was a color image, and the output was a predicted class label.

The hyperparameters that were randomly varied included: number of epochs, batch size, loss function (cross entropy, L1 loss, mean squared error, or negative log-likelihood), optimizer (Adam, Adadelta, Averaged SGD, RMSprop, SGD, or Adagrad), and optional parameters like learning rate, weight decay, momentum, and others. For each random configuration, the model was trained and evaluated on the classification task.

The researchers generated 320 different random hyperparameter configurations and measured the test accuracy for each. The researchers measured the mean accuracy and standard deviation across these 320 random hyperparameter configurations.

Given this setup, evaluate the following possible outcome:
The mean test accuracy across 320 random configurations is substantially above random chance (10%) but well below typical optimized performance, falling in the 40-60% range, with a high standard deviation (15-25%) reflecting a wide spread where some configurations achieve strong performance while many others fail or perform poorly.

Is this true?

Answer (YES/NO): YES